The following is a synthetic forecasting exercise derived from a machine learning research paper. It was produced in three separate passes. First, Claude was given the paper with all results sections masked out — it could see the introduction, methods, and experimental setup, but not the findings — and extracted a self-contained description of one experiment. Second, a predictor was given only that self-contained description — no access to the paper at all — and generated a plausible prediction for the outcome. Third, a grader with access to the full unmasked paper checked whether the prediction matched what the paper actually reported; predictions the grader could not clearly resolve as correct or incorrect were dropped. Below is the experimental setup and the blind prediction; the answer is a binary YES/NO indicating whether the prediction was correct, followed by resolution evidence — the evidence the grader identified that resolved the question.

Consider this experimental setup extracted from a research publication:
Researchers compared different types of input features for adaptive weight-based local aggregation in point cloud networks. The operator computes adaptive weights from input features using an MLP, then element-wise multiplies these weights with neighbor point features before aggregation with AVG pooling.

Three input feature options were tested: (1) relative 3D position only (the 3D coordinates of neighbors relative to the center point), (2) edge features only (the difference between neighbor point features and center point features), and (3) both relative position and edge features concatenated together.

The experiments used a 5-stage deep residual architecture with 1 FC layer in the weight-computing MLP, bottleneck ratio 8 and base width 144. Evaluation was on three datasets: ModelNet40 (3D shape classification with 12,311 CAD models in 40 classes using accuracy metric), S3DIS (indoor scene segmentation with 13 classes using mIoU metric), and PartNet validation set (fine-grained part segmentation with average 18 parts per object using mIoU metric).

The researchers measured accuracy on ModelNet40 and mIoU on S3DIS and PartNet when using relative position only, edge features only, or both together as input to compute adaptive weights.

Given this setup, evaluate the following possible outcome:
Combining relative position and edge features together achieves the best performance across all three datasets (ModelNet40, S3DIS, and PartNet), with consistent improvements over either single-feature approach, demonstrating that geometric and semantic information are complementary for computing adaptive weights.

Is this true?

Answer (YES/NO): NO